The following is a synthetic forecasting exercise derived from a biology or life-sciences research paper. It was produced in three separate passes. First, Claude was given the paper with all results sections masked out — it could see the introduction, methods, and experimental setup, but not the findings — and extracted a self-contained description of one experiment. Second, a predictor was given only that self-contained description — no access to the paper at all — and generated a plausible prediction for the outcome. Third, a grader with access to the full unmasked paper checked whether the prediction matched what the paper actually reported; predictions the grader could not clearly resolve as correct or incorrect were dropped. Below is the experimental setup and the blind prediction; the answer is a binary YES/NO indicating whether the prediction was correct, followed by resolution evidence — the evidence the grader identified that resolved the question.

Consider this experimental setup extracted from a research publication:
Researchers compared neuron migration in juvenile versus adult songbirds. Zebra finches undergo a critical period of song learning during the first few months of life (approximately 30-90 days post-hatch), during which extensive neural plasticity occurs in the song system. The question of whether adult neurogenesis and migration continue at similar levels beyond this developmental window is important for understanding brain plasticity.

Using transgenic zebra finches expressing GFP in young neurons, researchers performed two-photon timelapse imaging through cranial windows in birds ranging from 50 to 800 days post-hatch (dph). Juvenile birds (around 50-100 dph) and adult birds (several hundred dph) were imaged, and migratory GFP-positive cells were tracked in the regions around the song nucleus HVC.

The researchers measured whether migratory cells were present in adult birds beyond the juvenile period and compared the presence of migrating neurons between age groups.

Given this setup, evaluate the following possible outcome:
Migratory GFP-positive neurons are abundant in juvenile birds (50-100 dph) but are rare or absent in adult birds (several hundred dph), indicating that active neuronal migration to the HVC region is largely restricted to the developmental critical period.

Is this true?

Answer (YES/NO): NO